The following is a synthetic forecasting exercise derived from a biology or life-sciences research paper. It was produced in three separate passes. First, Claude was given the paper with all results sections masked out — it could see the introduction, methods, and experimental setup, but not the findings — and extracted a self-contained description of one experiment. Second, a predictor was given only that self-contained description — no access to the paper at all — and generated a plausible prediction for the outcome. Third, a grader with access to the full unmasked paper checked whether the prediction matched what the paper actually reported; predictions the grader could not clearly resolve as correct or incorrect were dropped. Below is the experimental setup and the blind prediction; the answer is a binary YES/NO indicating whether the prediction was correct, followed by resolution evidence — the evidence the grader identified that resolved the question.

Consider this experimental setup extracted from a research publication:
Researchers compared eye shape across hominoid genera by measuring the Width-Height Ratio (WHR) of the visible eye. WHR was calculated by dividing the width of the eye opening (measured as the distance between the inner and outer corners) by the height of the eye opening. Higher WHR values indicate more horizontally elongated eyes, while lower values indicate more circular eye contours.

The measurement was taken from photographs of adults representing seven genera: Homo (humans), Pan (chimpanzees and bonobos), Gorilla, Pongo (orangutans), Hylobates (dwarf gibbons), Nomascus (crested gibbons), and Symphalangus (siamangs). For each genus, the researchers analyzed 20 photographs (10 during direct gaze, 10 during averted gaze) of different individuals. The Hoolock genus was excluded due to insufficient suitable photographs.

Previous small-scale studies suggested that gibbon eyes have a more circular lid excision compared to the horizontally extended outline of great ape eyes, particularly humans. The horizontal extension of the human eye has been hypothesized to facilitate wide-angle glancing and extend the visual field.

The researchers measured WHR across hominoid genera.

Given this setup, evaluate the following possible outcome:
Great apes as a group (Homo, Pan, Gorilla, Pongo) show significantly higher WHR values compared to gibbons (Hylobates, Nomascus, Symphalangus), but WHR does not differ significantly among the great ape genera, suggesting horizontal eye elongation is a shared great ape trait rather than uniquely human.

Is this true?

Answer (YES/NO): NO